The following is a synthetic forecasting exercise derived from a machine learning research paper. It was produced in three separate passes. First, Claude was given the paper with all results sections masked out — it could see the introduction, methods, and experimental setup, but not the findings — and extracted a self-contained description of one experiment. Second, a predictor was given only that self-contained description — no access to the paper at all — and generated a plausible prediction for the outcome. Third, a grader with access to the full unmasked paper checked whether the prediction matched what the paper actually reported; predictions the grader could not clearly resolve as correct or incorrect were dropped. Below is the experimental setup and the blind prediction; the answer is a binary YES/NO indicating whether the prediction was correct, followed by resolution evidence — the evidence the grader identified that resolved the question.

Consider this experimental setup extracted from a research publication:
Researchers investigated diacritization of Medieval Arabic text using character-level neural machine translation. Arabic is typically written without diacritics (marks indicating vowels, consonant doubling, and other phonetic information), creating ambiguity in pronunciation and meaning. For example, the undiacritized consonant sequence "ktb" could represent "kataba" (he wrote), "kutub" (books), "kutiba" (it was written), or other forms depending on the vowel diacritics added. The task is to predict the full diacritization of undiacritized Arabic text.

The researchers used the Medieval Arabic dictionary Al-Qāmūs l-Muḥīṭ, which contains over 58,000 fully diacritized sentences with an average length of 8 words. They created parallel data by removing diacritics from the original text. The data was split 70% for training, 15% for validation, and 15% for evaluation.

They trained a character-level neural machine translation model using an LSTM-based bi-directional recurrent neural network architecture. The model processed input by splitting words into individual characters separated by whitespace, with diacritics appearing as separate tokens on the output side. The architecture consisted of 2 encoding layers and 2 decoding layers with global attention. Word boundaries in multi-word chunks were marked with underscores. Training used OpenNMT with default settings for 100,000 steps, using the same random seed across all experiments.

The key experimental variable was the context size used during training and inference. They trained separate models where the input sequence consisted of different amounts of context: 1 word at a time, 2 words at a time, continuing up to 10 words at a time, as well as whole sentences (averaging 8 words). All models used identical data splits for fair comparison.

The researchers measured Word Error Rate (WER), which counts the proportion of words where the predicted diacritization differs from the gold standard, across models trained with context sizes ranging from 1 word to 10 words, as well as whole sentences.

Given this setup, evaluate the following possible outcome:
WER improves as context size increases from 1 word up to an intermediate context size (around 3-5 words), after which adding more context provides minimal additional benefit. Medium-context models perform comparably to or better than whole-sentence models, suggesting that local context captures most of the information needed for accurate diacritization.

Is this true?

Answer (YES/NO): NO